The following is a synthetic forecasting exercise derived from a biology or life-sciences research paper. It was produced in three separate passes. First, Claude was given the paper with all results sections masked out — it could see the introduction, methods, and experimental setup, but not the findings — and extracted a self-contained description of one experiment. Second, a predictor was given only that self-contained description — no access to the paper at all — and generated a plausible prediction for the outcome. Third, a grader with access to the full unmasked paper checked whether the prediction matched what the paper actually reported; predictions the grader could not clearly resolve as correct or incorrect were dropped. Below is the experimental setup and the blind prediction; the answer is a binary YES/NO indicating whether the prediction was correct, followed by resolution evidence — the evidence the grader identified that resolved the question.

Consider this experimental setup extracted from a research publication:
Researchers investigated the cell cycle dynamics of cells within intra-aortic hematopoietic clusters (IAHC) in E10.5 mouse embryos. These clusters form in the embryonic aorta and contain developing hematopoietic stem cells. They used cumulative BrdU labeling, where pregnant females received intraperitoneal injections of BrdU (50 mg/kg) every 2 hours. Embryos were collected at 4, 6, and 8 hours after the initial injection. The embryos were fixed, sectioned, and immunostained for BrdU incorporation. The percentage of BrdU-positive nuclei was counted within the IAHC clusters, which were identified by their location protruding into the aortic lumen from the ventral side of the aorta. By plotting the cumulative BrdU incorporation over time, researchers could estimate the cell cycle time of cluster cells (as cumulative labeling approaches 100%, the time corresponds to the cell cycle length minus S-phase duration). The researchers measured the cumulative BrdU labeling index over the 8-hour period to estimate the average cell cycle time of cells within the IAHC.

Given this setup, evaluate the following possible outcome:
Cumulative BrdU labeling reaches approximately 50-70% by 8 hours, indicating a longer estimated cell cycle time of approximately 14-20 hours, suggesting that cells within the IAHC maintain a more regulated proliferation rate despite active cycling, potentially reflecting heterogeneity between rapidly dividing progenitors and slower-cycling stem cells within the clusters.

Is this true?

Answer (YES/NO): NO